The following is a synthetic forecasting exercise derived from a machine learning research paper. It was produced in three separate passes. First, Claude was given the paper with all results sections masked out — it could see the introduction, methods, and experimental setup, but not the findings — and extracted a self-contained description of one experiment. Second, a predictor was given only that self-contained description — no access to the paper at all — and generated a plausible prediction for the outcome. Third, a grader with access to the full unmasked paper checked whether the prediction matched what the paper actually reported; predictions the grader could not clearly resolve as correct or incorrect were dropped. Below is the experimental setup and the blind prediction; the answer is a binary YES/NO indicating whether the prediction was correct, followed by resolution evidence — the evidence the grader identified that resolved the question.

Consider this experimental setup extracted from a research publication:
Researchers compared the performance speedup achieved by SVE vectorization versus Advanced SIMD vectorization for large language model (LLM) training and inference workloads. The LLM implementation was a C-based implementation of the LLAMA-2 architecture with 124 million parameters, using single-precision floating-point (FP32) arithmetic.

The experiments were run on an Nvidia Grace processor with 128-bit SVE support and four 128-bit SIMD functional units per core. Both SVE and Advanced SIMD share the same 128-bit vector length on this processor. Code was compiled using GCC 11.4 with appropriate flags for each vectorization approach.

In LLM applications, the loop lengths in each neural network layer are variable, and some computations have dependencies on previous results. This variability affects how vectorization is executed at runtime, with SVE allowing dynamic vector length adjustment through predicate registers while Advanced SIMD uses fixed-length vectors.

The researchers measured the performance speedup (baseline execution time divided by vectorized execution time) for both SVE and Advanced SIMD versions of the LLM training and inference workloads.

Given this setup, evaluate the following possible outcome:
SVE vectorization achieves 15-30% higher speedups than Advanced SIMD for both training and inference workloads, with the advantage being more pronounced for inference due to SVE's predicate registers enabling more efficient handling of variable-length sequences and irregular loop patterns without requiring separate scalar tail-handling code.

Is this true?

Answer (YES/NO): NO